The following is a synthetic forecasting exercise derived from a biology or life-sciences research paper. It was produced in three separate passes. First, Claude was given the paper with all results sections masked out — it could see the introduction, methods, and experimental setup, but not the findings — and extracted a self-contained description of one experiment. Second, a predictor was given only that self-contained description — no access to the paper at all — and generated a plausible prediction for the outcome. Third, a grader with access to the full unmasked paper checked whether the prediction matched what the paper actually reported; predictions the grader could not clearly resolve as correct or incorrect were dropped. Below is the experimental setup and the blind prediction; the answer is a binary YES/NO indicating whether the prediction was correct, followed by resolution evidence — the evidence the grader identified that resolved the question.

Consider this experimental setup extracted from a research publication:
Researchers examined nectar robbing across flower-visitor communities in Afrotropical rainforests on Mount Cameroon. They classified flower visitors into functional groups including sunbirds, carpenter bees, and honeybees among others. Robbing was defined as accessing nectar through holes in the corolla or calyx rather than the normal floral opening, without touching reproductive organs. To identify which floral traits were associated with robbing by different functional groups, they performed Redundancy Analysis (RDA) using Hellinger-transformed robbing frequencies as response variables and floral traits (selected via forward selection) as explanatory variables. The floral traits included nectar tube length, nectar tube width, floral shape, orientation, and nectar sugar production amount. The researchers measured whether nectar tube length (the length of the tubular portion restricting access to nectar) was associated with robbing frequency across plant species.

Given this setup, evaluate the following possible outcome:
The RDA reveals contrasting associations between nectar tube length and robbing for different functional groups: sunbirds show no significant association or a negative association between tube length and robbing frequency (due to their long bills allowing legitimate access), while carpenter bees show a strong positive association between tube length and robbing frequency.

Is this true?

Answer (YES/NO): NO